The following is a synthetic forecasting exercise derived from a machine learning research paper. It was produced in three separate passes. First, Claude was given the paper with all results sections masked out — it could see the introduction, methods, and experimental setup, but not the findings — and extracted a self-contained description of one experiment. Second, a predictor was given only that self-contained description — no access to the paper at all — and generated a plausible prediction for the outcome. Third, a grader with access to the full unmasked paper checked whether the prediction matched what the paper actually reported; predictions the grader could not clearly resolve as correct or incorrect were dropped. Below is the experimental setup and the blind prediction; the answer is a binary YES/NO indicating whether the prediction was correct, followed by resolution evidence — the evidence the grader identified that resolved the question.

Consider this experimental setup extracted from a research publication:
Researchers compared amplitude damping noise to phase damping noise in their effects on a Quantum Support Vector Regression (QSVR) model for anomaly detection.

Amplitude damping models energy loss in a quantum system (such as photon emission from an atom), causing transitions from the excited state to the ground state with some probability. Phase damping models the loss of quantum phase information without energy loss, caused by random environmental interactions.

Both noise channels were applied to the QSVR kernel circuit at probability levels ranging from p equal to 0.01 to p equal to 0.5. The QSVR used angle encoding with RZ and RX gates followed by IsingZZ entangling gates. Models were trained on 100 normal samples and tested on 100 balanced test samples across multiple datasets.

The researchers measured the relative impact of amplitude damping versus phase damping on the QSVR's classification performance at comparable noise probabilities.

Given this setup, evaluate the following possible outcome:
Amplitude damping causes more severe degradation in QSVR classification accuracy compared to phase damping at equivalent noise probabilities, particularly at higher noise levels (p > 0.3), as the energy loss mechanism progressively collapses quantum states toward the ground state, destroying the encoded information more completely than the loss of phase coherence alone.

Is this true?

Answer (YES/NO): NO